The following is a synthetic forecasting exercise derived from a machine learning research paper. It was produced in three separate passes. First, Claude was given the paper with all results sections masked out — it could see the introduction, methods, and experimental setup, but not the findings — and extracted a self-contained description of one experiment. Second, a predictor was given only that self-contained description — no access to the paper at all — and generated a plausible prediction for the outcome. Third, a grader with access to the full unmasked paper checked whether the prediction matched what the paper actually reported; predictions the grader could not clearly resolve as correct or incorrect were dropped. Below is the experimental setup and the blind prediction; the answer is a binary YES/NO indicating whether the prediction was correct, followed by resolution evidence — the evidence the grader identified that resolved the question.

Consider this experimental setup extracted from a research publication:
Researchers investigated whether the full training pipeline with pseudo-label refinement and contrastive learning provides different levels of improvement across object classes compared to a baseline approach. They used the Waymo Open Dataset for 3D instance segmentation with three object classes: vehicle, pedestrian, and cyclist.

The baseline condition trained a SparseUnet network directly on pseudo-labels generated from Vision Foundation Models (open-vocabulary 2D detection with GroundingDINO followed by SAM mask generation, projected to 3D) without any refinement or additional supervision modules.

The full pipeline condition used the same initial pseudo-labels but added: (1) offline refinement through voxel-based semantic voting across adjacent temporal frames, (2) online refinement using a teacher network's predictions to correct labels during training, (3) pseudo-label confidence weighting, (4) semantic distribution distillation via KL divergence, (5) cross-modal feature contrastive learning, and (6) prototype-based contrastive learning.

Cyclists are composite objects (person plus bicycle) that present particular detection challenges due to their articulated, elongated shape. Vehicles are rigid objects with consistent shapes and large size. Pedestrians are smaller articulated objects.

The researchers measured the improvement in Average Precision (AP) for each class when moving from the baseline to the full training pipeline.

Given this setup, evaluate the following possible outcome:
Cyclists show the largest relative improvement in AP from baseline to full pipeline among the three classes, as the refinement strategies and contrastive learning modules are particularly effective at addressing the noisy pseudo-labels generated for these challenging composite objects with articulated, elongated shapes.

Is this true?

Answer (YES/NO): YES